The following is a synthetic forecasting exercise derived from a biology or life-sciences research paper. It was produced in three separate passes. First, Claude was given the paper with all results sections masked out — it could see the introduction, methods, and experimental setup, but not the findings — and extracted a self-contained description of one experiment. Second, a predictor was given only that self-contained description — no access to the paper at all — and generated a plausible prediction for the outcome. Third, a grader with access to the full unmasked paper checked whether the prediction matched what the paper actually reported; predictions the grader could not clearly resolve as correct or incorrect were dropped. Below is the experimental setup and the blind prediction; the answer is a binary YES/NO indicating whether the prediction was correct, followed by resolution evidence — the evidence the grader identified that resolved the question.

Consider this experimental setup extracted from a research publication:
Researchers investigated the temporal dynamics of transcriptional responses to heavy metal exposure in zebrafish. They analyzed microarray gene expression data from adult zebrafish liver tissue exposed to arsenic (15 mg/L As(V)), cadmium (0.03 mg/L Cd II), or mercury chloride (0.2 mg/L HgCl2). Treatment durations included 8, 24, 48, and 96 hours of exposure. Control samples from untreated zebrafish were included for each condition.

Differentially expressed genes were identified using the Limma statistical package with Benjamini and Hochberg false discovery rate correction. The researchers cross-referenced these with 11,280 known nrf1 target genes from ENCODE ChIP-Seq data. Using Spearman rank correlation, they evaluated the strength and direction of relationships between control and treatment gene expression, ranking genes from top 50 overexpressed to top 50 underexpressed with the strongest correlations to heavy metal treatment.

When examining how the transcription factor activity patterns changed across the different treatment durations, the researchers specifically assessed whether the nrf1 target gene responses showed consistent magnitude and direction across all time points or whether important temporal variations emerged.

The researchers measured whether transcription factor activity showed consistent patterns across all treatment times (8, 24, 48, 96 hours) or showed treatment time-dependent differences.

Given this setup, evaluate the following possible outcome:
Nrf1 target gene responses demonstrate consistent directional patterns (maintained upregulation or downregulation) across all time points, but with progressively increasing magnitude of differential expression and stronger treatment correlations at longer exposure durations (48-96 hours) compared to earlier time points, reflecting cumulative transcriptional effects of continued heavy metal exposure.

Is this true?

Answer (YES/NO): NO